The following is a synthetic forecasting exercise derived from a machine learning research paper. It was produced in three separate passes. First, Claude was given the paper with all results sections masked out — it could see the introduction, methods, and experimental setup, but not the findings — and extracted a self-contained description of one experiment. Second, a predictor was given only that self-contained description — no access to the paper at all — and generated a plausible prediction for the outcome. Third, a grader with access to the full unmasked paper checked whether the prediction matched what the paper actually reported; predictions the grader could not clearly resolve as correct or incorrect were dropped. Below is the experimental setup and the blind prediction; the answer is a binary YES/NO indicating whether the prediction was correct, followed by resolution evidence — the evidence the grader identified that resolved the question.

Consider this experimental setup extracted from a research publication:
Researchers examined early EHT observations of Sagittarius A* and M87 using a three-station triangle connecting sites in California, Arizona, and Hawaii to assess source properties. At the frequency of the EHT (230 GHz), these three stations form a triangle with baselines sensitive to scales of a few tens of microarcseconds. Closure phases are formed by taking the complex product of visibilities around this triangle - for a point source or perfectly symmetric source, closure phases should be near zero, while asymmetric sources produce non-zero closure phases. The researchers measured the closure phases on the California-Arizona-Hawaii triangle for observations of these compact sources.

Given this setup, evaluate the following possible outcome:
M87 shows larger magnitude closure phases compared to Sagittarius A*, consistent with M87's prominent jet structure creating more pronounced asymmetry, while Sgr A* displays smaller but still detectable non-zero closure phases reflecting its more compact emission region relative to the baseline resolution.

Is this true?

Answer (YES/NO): NO